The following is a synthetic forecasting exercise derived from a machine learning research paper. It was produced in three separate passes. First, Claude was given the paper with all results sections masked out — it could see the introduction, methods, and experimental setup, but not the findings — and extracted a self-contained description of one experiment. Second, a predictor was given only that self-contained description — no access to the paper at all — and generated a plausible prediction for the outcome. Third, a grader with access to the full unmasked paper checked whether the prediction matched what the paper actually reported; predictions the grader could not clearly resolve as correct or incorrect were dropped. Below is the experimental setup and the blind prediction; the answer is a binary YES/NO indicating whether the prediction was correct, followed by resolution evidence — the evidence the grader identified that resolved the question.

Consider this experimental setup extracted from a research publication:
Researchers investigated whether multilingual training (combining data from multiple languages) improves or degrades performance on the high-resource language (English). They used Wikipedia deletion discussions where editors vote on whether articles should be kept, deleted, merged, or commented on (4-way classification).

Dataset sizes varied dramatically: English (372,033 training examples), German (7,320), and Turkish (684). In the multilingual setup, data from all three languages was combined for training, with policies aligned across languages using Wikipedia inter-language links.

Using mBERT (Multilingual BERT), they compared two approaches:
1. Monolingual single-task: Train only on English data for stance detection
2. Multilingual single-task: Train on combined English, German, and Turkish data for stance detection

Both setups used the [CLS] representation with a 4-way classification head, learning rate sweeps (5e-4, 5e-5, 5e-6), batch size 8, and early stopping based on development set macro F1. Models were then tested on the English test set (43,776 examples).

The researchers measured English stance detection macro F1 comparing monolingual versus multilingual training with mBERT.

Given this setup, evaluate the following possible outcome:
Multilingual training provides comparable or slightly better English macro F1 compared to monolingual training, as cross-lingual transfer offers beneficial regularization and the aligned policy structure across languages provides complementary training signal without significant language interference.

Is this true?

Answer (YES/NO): YES